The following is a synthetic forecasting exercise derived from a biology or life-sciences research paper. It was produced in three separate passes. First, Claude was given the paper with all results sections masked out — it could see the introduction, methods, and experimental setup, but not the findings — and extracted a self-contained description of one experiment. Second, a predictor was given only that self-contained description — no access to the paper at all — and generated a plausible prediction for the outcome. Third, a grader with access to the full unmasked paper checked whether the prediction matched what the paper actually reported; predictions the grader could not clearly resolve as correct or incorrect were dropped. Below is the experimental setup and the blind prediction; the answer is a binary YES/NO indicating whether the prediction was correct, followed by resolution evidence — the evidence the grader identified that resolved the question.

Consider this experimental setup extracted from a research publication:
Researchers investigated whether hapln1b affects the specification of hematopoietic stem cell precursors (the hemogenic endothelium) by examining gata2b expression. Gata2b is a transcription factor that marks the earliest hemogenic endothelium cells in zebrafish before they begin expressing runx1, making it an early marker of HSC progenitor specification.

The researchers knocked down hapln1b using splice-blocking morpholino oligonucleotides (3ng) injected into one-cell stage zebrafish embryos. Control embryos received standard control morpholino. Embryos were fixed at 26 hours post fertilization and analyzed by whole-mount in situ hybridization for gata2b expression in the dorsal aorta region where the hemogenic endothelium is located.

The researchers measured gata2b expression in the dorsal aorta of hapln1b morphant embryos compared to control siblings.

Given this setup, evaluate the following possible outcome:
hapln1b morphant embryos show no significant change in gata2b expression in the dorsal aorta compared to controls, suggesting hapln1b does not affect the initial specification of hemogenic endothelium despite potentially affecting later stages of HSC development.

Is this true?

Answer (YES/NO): YES